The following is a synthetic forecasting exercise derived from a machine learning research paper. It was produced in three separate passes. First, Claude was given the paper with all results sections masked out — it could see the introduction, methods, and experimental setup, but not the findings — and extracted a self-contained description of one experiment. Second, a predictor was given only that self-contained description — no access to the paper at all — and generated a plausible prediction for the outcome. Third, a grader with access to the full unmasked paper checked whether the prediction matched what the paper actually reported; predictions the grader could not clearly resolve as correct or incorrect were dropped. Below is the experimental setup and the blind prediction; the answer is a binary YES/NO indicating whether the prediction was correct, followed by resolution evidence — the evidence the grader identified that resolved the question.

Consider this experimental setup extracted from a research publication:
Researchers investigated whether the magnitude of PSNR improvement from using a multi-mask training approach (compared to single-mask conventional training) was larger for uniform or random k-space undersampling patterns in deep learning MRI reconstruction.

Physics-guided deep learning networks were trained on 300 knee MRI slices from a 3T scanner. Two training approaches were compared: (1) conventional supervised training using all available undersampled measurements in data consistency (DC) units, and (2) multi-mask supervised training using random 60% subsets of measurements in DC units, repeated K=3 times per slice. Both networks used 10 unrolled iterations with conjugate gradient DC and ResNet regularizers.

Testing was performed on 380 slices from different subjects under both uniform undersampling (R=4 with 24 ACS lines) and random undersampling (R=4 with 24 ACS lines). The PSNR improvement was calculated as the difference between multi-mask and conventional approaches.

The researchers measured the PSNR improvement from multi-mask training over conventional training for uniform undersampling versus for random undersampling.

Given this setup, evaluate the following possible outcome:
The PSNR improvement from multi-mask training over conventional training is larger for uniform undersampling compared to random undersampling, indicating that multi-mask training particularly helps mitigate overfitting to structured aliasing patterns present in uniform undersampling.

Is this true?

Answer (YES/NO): YES